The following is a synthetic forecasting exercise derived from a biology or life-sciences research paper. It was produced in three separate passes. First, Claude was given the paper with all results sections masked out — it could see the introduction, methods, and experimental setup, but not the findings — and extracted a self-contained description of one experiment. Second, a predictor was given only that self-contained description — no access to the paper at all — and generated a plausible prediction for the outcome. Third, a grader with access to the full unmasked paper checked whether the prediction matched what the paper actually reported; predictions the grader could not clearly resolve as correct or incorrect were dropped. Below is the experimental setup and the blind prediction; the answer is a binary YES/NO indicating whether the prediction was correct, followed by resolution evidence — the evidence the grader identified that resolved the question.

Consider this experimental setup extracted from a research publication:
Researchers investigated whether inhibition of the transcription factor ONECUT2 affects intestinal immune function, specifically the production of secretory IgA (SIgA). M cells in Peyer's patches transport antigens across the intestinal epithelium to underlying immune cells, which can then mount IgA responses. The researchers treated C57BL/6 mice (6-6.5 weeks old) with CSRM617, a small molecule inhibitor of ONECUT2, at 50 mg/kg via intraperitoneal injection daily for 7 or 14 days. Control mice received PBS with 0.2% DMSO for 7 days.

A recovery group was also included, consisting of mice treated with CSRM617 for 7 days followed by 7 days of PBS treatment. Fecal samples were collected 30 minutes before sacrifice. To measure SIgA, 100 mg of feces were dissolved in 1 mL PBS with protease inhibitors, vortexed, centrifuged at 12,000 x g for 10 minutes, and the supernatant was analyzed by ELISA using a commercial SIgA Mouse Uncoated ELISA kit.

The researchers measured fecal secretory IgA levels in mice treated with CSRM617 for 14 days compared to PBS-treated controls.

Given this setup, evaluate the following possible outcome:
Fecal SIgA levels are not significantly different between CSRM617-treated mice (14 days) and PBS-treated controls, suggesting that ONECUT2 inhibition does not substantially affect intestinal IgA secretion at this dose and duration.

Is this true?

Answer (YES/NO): NO